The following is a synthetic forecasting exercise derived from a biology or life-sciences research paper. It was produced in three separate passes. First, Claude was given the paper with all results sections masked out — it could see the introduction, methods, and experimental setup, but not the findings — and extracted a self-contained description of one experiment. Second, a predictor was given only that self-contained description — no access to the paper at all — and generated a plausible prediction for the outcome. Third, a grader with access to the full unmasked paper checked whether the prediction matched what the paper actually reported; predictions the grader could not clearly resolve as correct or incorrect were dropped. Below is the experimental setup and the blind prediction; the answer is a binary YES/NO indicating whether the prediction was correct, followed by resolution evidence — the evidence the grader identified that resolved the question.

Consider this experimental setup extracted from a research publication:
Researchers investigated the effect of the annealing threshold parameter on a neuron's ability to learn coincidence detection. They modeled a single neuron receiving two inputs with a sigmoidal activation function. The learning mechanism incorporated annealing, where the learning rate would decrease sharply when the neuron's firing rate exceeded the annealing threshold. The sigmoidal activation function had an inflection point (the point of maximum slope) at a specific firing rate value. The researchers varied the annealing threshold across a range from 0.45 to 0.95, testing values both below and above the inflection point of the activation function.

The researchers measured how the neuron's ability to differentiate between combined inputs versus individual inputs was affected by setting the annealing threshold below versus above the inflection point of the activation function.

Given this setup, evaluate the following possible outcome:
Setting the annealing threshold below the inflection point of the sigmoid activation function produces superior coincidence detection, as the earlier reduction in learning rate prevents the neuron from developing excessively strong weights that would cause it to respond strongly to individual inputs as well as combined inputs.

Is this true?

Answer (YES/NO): NO